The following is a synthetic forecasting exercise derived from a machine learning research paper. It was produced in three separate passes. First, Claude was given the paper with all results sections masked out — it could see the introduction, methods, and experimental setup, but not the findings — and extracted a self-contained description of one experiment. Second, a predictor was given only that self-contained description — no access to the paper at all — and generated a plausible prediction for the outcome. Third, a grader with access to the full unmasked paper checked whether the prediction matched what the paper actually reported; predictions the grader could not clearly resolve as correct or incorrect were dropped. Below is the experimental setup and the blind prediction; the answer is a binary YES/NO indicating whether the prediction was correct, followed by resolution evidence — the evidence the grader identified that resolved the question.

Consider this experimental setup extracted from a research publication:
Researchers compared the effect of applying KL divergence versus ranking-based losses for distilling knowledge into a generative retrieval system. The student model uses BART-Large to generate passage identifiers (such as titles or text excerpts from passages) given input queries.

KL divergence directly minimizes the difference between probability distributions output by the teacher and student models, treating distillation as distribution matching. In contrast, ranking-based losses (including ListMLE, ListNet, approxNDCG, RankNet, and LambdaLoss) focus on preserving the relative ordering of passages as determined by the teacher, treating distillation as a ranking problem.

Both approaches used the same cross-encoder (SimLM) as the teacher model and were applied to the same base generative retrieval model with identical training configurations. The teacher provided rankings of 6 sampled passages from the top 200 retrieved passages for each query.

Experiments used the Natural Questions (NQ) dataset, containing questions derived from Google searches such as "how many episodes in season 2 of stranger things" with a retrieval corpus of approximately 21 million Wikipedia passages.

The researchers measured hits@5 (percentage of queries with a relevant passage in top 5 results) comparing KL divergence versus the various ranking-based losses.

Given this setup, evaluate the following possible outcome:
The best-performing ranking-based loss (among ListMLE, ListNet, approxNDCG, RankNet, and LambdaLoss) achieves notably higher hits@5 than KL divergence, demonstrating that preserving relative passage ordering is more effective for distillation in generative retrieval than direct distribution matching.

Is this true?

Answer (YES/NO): NO